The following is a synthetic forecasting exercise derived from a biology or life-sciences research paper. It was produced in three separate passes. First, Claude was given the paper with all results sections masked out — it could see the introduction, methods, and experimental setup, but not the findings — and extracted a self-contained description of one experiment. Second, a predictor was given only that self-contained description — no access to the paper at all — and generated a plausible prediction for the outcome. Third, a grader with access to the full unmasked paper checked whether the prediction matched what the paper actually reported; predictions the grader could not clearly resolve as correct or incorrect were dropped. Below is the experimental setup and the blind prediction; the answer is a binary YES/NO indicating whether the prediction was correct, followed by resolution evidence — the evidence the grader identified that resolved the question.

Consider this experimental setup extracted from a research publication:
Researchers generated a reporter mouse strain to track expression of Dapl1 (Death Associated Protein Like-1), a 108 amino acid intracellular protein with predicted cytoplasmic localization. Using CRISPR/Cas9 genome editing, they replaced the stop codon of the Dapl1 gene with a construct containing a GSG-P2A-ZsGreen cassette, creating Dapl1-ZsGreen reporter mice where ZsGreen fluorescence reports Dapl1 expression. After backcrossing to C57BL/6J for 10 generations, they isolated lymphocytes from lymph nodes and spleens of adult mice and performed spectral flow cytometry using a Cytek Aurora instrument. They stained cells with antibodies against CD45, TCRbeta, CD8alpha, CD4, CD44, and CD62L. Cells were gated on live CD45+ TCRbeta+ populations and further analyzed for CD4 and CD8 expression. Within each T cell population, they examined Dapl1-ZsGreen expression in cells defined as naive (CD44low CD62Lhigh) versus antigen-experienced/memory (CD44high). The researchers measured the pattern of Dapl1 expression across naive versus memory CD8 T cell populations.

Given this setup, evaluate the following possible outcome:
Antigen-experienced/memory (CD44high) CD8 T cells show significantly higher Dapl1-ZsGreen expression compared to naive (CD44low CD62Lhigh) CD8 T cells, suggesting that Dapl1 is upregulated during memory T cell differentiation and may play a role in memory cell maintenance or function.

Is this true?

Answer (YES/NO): NO